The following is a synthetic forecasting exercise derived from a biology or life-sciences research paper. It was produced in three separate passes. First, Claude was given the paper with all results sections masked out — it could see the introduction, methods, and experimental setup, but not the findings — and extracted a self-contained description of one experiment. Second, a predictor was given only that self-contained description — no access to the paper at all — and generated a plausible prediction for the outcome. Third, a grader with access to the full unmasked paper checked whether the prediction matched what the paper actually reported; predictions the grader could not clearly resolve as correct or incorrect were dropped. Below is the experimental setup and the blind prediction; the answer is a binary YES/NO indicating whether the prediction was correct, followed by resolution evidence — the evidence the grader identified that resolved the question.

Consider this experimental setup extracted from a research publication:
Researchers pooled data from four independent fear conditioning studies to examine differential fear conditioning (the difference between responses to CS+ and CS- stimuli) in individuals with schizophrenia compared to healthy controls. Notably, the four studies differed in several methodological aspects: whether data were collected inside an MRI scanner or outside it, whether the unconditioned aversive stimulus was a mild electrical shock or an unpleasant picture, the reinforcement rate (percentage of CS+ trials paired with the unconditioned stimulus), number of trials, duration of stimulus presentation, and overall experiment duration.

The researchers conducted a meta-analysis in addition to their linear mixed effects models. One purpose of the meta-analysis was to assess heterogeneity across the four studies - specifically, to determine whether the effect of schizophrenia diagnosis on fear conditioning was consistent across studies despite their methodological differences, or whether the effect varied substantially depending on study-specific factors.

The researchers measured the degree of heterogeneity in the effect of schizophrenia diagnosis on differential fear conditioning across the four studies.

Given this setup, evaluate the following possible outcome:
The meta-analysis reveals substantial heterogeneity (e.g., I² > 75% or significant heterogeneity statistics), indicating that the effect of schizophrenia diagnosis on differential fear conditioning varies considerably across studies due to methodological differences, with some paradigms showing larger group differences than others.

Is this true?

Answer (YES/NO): NO